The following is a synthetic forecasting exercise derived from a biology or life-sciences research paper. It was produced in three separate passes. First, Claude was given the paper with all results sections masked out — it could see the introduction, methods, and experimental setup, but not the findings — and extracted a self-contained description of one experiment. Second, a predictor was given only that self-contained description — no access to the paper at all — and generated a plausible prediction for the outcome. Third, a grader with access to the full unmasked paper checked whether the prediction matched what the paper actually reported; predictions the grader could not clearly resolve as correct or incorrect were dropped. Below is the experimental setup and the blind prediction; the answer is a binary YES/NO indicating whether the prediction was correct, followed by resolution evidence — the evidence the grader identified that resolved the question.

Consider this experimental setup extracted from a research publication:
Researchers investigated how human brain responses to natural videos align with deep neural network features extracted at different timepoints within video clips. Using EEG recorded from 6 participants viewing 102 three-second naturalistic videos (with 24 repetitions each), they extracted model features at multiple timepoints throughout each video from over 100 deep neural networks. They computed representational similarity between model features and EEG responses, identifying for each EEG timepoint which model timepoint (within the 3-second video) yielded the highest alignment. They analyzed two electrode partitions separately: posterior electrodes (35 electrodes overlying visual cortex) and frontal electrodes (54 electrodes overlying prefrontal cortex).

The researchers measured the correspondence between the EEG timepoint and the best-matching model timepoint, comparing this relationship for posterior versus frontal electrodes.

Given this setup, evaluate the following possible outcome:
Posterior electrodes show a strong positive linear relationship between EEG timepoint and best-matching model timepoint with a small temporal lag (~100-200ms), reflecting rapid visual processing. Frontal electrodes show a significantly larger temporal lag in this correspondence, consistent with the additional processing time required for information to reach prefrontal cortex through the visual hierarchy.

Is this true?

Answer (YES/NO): NO